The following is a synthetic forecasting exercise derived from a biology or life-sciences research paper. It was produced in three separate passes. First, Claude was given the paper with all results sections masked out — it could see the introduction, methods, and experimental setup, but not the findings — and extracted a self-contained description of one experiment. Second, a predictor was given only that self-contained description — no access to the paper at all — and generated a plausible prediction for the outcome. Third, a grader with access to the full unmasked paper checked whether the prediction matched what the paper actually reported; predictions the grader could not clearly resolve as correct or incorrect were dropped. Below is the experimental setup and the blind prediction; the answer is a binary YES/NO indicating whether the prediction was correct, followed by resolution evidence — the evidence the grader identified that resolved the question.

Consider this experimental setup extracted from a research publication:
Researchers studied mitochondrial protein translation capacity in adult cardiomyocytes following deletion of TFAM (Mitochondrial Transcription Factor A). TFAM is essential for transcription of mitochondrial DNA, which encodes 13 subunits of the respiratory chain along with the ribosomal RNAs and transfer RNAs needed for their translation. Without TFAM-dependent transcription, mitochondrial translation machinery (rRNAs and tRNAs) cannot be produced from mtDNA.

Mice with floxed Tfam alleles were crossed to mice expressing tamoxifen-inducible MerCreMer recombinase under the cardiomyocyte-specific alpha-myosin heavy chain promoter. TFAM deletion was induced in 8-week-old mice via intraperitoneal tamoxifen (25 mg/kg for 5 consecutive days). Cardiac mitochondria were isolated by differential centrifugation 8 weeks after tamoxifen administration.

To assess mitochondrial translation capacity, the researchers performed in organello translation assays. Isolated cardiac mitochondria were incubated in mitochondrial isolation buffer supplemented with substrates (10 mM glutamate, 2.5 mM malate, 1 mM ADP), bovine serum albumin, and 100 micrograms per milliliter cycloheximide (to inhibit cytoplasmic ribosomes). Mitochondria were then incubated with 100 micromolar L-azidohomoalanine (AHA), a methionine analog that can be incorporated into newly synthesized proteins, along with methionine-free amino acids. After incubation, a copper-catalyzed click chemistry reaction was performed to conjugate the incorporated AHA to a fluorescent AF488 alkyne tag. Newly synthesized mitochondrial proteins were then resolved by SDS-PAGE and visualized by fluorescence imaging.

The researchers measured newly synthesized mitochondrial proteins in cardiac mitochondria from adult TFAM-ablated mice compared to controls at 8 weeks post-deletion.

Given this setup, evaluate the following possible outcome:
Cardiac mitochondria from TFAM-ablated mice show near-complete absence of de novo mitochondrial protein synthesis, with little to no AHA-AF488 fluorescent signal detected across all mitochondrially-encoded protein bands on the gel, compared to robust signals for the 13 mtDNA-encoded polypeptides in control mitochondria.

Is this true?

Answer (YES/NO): NO